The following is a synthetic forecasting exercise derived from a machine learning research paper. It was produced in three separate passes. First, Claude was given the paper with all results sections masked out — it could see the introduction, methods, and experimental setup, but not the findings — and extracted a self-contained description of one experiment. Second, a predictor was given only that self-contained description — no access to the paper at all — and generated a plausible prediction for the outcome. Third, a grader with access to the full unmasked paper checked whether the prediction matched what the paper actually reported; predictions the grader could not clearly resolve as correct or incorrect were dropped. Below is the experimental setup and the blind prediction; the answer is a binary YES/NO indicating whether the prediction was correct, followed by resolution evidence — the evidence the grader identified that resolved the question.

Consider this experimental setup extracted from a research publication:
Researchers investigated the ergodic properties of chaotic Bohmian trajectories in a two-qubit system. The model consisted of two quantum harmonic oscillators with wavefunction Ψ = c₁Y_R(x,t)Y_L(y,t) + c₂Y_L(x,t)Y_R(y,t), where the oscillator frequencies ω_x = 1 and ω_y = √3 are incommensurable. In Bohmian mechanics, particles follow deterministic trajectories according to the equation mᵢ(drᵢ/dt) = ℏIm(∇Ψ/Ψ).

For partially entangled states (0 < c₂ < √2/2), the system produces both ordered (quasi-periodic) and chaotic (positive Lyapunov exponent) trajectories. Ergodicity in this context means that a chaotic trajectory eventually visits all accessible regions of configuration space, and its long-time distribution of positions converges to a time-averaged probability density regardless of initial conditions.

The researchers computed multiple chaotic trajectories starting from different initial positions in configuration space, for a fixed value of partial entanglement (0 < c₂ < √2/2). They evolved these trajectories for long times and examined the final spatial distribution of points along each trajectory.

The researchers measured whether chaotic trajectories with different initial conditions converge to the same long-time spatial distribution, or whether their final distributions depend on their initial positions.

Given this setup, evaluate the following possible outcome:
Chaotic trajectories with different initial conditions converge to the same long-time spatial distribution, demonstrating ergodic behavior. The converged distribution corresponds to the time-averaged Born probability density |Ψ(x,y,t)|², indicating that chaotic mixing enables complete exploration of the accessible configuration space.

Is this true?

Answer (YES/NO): NO